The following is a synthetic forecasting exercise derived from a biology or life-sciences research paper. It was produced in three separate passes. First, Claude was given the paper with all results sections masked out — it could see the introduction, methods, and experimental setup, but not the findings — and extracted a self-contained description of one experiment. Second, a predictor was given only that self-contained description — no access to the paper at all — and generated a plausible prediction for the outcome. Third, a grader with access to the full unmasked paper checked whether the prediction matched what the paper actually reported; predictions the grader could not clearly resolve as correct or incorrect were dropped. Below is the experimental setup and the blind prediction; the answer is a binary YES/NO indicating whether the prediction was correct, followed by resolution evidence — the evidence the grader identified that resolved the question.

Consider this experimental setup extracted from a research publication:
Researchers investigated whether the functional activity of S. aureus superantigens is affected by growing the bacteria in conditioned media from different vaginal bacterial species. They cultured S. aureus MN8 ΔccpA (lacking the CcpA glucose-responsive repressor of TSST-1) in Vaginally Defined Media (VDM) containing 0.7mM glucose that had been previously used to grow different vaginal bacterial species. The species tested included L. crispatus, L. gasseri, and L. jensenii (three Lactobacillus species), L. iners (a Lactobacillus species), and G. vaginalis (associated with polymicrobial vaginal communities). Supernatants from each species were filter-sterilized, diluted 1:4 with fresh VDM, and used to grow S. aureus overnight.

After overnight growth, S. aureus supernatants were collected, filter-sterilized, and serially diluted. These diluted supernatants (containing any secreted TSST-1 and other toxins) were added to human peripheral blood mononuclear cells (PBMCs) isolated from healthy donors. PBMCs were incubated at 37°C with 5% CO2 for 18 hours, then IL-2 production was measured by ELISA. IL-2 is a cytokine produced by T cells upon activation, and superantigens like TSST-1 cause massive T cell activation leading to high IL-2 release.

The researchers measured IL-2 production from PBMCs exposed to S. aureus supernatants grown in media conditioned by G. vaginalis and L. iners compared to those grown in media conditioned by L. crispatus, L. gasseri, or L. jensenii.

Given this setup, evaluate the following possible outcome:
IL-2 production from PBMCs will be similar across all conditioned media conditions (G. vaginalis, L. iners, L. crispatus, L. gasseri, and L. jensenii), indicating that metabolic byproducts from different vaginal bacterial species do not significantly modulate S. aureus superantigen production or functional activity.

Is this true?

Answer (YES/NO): NO